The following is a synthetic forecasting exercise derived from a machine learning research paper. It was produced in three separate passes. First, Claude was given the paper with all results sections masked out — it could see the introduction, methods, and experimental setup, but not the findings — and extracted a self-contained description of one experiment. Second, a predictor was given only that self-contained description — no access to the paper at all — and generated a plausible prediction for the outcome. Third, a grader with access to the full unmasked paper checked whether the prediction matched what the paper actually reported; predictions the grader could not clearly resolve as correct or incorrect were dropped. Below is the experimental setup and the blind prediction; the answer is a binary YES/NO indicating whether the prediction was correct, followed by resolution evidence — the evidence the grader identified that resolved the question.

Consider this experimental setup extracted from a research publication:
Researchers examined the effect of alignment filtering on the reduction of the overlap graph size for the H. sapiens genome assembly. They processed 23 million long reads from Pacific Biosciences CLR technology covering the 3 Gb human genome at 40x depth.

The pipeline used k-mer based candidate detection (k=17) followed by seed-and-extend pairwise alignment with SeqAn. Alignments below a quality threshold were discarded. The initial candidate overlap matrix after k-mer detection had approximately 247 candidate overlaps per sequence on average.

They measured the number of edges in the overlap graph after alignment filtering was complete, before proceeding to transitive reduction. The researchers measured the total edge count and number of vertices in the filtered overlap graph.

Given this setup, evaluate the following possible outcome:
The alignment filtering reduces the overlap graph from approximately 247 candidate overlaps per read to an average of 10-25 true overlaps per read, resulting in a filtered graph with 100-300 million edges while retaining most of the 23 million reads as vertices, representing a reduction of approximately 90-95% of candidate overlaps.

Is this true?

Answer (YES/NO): NO